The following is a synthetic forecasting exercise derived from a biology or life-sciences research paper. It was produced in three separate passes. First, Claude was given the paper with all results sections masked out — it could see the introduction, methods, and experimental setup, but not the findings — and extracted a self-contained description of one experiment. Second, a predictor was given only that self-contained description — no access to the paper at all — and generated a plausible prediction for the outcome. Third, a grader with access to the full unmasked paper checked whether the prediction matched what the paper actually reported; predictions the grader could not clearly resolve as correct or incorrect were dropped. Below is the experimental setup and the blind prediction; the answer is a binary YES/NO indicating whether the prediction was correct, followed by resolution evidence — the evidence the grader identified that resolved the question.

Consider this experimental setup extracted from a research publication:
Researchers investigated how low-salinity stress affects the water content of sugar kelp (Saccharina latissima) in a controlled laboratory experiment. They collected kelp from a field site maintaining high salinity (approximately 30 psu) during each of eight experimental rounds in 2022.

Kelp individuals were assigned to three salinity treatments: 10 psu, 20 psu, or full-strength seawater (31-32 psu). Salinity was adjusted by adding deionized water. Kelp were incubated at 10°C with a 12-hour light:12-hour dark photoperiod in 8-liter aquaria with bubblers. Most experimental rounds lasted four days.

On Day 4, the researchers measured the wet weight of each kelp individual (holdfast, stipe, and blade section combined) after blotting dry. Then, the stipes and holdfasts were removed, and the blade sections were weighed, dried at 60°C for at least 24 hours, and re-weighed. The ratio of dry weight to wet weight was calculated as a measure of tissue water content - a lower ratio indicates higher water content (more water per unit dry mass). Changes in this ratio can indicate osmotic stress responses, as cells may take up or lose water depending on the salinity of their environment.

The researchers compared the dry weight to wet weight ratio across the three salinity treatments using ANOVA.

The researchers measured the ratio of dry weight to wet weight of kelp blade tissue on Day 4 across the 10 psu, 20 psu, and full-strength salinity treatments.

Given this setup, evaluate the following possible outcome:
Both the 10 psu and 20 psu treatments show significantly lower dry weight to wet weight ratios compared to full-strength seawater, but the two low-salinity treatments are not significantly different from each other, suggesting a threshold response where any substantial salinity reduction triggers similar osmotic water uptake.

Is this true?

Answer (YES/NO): NO